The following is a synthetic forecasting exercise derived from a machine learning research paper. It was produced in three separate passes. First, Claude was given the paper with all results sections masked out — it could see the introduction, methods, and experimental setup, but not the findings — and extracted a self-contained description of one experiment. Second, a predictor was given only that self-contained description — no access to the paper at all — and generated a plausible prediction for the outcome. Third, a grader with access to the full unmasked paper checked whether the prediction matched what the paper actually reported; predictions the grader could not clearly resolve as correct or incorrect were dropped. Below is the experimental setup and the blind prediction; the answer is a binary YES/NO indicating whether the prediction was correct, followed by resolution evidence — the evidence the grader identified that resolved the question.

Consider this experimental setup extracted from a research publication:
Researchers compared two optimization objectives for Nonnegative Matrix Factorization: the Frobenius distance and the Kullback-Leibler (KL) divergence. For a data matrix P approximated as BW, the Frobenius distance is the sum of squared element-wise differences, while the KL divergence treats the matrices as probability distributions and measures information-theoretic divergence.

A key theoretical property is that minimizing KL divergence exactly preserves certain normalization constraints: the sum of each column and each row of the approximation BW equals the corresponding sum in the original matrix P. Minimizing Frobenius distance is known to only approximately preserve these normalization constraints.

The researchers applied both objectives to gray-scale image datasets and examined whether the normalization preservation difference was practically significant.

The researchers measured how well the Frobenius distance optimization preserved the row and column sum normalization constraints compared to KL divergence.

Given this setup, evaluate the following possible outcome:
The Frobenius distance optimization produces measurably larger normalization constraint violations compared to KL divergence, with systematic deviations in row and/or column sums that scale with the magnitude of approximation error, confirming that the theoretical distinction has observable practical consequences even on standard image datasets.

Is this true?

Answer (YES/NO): NO